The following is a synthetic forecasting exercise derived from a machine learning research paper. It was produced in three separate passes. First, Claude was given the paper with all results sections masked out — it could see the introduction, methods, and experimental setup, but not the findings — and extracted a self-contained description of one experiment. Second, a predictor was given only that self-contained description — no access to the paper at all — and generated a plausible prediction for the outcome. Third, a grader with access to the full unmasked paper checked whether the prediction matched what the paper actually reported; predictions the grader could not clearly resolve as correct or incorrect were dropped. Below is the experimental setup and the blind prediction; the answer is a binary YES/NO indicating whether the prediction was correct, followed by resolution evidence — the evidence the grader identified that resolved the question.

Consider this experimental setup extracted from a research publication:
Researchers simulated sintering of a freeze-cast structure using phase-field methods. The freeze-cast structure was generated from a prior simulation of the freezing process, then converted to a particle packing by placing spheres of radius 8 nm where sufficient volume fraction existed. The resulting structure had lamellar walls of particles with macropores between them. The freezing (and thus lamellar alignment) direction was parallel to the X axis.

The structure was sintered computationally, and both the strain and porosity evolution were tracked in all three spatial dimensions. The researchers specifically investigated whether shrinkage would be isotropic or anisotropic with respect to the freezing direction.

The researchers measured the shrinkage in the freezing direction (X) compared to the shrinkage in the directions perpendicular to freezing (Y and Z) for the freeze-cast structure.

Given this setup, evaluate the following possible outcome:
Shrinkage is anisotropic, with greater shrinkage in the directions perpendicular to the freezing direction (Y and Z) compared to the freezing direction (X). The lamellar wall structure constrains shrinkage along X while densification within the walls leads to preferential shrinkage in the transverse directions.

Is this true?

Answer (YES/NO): YES